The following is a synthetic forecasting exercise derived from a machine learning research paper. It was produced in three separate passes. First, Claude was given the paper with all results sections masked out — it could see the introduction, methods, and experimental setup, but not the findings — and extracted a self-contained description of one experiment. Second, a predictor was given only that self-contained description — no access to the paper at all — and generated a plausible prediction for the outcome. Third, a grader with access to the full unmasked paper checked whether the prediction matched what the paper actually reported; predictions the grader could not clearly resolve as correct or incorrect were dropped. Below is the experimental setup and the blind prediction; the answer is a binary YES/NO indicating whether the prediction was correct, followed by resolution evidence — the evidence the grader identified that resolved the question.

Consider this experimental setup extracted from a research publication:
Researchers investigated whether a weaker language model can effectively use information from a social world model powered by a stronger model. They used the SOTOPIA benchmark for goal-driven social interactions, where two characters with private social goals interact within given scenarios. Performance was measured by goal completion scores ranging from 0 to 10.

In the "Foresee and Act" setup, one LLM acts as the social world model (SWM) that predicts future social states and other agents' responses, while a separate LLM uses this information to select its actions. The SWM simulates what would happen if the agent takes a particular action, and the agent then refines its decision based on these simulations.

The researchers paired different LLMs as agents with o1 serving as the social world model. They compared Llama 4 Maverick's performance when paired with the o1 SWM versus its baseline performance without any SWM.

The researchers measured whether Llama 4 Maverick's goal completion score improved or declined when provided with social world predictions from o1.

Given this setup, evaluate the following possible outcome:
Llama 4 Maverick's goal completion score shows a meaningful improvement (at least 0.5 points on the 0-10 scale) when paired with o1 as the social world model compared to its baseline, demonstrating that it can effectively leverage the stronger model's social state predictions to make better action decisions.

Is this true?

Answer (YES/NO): NO